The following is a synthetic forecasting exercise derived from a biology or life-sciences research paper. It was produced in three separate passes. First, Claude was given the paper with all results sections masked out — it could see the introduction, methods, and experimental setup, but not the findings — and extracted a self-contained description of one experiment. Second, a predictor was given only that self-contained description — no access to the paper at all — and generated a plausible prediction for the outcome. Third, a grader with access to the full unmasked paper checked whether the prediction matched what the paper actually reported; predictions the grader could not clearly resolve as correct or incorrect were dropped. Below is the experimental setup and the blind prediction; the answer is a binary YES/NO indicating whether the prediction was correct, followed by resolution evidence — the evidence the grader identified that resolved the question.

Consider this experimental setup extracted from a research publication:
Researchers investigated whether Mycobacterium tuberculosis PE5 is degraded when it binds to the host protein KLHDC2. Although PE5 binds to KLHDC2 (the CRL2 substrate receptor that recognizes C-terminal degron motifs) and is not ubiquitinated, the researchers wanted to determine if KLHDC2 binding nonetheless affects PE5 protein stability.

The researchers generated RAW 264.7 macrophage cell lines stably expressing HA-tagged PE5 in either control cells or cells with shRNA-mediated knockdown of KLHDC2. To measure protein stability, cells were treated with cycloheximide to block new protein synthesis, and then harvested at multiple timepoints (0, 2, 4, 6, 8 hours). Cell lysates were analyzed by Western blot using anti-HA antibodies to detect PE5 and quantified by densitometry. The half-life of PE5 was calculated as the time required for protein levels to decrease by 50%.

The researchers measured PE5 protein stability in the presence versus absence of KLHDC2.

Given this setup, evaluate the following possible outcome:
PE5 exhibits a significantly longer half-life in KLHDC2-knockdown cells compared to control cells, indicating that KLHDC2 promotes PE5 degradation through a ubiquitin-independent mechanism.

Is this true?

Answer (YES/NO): YES